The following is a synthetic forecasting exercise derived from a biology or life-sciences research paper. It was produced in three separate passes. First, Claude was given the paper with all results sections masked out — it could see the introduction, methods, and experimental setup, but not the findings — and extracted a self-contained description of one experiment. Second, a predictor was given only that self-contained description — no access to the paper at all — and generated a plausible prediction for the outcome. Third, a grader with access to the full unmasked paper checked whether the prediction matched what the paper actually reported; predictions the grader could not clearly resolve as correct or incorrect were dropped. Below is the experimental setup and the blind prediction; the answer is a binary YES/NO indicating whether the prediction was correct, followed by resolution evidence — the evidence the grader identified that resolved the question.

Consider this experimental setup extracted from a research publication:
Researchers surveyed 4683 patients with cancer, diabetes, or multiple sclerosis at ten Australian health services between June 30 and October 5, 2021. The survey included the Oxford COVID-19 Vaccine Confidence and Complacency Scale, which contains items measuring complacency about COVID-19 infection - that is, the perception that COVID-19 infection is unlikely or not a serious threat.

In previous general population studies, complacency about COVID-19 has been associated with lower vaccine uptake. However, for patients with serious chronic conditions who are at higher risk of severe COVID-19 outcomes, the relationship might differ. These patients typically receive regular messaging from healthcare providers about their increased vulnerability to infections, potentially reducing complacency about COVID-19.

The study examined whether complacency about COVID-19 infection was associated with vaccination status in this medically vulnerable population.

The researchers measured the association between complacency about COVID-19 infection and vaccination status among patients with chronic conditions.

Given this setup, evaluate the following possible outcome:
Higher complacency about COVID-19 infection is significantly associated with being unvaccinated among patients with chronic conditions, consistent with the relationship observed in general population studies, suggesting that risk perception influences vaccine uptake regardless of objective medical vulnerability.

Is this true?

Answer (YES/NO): YES